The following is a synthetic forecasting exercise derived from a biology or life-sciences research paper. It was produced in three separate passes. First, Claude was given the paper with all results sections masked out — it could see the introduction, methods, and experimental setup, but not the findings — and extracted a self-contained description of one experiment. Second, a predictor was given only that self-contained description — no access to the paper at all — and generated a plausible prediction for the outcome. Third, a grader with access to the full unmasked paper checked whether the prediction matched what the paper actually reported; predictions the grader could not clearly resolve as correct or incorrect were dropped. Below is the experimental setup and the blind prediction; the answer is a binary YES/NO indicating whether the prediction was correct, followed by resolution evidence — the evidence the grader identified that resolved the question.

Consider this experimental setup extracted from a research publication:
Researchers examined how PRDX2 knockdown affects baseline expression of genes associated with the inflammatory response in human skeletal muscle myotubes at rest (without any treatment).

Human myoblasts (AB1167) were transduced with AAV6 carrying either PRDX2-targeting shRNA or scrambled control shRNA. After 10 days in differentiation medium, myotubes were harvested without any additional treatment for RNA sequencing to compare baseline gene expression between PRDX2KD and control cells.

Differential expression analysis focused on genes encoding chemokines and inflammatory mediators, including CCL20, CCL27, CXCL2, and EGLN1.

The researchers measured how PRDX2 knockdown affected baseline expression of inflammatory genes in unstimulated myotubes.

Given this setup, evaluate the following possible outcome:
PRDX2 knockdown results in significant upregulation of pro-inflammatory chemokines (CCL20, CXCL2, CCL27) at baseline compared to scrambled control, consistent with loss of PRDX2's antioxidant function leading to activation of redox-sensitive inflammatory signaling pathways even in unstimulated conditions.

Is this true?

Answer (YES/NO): NO